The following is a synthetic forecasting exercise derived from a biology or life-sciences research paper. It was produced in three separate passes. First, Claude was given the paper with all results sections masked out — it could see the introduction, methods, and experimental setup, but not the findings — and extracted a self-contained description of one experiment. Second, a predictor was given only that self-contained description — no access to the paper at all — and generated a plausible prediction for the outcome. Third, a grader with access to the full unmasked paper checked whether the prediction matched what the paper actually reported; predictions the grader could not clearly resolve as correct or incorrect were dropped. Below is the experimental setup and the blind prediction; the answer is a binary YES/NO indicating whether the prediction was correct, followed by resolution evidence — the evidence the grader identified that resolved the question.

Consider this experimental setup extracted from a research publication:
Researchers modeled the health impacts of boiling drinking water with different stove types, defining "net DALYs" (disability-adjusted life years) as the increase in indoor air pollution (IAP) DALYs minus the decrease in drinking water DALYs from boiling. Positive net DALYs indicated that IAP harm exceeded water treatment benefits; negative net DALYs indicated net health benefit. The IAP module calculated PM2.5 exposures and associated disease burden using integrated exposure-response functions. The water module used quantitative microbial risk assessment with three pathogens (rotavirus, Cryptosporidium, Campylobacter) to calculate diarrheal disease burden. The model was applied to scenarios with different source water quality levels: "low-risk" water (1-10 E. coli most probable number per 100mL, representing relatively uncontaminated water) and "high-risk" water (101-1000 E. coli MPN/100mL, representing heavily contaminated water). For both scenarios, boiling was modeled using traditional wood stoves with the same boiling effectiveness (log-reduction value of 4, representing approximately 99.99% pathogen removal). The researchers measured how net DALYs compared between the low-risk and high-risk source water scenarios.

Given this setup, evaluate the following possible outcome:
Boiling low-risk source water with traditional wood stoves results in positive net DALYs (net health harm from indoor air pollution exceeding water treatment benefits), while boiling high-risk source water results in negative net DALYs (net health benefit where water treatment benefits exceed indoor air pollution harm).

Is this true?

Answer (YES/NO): NO